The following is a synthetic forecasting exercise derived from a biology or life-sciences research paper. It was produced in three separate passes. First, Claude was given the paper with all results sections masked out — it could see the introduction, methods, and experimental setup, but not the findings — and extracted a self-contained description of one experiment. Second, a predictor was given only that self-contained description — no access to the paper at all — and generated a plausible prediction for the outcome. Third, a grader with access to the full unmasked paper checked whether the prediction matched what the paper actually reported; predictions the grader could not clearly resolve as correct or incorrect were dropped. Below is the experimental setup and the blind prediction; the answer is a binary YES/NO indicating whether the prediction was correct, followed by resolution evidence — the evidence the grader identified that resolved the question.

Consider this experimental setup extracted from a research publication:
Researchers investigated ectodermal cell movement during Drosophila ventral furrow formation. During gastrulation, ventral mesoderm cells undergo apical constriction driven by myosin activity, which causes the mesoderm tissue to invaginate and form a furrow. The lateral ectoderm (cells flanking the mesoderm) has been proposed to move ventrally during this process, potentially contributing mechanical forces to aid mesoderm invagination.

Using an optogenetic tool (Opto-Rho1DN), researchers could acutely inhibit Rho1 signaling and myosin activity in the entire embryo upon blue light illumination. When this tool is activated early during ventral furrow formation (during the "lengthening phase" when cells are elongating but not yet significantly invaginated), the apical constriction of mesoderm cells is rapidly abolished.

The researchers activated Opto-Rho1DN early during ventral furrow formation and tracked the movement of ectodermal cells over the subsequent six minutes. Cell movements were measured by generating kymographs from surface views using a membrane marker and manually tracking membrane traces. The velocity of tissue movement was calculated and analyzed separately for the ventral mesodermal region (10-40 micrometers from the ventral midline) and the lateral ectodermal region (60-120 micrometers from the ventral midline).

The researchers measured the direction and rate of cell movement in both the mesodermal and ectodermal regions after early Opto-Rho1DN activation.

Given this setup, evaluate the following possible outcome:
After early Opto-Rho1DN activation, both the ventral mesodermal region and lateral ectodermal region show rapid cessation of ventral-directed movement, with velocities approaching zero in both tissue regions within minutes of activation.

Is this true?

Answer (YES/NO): NO